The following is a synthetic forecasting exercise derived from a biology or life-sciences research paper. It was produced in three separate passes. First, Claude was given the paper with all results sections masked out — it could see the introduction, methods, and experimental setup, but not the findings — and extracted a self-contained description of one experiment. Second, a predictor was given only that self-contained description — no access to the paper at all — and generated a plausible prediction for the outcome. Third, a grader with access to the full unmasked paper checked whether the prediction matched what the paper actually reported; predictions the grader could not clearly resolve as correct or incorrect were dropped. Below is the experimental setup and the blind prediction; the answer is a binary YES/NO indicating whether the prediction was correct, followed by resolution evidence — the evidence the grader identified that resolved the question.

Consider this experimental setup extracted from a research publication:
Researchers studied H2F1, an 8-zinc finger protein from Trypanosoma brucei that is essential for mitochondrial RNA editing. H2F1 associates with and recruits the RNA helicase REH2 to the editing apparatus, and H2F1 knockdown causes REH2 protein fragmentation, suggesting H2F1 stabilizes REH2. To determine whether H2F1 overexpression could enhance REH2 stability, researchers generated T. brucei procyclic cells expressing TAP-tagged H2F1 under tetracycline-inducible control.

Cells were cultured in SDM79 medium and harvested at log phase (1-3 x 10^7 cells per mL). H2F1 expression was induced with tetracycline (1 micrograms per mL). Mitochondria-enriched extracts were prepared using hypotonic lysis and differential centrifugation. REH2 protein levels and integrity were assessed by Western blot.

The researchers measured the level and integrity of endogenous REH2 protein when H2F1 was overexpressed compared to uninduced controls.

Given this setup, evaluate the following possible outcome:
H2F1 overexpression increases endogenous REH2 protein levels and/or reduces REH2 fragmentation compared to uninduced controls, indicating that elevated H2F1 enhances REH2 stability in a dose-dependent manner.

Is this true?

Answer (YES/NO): NO